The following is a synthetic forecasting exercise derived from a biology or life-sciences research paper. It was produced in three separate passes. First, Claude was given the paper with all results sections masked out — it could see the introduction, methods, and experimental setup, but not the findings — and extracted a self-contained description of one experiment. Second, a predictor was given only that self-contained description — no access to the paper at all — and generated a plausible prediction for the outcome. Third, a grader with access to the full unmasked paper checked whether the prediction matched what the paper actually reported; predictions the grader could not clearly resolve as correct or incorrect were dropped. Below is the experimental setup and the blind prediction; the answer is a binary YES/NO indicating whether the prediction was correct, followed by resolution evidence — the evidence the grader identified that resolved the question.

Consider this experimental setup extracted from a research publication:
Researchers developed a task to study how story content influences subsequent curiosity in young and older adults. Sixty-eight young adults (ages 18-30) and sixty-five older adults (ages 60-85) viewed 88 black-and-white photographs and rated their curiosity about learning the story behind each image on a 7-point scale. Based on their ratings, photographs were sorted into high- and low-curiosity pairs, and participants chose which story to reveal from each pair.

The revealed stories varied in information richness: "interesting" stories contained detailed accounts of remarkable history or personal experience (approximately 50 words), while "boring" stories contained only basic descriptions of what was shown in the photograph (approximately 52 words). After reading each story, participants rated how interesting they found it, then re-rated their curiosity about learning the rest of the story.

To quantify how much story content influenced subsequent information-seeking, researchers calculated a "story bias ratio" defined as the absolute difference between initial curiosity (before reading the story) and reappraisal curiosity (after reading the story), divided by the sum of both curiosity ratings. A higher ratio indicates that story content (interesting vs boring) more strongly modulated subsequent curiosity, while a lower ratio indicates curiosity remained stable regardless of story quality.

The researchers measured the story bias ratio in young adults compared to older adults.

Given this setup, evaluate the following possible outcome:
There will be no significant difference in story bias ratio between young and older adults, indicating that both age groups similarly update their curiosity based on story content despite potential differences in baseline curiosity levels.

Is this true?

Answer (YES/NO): NO